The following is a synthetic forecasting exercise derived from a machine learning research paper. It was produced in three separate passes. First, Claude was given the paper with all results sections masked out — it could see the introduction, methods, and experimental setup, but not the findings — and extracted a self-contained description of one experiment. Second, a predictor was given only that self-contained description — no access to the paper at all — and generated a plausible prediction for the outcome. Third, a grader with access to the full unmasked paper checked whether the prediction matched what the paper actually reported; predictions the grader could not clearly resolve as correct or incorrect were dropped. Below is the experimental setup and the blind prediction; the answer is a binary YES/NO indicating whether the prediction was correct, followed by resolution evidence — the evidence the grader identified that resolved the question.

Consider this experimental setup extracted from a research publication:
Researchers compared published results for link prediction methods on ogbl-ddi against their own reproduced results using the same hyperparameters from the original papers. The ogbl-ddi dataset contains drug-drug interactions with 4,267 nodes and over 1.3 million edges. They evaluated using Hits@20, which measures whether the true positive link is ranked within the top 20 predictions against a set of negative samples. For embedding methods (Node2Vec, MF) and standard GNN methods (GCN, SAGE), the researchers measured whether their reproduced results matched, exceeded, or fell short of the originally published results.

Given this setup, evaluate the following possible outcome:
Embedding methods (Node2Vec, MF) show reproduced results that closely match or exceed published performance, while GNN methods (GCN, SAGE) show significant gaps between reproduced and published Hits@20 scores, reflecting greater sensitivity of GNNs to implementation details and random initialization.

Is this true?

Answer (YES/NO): NO